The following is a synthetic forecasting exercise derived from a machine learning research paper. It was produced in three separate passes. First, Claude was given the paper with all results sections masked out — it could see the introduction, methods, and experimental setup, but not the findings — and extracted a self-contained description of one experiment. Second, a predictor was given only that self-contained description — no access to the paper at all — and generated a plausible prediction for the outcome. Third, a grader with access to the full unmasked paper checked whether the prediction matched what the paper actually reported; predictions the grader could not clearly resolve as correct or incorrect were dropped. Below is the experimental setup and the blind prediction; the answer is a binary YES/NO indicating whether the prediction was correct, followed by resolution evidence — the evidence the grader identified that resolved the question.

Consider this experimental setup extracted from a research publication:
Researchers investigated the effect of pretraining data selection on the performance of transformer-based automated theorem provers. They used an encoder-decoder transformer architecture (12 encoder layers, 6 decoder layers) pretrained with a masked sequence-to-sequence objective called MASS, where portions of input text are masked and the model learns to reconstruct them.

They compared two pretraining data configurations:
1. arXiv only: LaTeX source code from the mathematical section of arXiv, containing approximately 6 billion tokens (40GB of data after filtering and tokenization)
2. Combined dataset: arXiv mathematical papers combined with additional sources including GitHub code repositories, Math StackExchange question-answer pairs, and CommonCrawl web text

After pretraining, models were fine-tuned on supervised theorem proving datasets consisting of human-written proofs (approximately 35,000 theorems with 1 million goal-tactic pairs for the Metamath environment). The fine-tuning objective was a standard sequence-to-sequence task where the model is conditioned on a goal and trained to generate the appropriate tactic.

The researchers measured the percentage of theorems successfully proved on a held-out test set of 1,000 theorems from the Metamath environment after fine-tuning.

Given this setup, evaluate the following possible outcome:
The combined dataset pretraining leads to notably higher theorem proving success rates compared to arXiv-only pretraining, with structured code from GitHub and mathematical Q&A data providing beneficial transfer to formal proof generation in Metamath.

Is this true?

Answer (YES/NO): NO